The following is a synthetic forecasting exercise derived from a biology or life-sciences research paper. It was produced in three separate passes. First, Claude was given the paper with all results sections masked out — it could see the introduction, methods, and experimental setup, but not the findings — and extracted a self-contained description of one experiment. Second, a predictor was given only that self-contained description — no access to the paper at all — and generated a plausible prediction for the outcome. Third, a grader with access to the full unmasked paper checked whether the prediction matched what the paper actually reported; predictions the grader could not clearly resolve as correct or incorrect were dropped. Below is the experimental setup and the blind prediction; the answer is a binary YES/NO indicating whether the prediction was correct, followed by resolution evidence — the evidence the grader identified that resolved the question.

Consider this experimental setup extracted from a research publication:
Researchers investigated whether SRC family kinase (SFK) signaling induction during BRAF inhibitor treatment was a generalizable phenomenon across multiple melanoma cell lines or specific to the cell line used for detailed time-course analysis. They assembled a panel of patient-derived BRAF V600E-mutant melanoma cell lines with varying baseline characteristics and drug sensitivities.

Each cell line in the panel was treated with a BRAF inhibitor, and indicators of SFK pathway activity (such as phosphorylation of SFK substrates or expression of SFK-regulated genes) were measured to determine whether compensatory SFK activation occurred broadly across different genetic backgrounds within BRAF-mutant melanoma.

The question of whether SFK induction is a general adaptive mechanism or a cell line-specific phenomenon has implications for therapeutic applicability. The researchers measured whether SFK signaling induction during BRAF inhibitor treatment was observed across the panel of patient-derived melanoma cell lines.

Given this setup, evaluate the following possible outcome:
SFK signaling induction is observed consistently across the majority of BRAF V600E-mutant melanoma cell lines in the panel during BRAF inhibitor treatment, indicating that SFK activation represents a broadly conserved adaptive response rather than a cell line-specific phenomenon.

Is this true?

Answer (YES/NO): YES